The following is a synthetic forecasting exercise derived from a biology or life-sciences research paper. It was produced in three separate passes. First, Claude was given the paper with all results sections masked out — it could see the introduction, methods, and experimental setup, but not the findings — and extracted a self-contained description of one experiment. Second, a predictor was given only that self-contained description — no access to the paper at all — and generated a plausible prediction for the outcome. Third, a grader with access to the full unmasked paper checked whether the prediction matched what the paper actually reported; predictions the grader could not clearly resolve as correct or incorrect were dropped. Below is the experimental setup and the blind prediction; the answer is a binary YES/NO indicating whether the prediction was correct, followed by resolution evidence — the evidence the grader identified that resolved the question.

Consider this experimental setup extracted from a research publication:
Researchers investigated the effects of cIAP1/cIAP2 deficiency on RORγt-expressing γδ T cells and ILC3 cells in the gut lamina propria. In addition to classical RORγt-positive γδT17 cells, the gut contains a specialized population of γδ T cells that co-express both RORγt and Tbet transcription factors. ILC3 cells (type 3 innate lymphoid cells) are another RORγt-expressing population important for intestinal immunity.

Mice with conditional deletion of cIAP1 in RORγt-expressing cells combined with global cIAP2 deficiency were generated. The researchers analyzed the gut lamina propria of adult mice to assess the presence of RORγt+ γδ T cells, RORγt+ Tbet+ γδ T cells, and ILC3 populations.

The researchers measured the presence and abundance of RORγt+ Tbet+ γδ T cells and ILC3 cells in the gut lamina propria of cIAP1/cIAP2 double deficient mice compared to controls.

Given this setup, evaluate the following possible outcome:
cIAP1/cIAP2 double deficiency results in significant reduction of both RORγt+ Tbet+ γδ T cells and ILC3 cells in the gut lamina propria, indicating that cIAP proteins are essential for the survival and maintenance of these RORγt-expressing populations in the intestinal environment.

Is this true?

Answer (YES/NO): YES